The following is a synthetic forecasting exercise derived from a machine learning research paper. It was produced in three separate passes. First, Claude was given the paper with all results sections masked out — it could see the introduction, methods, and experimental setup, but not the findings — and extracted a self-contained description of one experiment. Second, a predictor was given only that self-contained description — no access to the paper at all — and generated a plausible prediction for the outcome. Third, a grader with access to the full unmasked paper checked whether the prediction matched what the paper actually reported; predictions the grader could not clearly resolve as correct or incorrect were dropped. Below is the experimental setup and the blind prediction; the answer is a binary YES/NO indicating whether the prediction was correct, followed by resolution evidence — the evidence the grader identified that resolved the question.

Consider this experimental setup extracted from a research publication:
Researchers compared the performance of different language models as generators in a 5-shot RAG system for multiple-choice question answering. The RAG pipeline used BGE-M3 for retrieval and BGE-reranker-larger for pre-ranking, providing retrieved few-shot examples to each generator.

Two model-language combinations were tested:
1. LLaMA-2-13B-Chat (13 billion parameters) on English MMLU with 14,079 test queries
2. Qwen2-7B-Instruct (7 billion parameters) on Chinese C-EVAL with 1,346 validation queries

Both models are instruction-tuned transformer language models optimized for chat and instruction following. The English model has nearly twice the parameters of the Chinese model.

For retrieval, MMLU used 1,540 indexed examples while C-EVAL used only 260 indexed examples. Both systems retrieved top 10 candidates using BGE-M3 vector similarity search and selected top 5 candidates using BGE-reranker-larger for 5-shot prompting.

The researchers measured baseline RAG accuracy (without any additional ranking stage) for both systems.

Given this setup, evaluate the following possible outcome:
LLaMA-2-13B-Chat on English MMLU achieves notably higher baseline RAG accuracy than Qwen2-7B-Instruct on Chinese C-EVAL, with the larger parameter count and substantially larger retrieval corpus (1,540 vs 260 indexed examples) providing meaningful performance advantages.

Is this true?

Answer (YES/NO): NO